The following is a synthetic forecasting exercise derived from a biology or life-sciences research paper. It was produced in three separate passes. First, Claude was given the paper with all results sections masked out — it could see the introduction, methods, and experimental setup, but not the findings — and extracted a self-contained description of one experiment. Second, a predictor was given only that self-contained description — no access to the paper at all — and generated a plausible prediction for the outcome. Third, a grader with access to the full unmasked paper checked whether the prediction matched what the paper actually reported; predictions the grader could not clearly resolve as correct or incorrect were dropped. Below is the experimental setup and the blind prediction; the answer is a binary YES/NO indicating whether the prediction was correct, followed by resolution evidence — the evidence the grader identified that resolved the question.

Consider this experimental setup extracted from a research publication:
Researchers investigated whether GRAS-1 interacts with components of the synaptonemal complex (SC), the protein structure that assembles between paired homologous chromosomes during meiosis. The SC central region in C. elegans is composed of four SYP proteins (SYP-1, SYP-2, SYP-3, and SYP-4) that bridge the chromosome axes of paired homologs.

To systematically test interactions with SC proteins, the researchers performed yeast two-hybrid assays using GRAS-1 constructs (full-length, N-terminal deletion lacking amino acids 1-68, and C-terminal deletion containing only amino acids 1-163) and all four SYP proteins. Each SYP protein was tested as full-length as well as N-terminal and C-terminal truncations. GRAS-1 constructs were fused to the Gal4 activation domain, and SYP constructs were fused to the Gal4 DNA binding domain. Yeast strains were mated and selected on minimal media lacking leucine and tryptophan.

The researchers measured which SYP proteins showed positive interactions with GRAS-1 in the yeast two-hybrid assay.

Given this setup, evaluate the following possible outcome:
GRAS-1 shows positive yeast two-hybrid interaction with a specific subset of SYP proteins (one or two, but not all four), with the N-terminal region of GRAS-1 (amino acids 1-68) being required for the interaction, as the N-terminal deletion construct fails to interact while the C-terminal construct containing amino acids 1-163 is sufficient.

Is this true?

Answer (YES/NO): NO